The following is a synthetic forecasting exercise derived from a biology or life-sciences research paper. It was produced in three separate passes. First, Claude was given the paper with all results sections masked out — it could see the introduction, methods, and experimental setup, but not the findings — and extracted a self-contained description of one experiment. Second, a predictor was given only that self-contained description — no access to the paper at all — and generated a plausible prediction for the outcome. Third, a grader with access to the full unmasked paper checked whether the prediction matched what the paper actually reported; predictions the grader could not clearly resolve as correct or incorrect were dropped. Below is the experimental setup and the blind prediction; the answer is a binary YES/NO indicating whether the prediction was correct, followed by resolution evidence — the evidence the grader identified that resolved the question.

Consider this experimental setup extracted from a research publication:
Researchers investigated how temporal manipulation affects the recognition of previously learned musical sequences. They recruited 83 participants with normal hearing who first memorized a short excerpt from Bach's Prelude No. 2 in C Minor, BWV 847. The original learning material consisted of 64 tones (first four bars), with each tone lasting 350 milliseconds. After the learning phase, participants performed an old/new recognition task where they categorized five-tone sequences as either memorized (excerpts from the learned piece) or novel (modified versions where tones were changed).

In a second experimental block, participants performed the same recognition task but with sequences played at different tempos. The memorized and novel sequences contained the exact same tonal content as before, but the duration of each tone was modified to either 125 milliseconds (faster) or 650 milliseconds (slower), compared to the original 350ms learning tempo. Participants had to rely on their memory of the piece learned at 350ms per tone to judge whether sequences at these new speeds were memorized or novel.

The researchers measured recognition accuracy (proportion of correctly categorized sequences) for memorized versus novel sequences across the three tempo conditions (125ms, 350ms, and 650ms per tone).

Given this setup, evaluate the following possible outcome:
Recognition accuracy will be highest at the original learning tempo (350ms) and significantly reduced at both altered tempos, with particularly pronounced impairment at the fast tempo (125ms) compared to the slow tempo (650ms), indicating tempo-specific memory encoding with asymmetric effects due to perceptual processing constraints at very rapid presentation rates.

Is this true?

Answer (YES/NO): NO